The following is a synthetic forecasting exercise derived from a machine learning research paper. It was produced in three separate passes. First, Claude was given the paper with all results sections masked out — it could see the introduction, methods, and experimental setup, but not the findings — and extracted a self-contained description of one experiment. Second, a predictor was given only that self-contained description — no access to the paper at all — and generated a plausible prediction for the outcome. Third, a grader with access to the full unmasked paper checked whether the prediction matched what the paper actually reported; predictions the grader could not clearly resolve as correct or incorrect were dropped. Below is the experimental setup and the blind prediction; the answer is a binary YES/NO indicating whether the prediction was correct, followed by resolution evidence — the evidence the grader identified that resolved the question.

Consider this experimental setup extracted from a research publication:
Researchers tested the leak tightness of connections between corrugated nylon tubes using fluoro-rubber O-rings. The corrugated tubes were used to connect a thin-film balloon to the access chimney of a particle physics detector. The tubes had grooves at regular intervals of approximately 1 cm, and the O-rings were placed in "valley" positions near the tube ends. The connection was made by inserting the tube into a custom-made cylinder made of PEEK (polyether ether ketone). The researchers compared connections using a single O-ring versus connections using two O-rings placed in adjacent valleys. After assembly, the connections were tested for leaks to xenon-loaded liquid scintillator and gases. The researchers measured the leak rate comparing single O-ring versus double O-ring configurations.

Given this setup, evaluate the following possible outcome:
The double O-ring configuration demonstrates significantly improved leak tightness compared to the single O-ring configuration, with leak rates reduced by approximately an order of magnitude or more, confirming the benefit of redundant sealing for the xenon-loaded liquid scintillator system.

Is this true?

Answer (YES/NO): NO